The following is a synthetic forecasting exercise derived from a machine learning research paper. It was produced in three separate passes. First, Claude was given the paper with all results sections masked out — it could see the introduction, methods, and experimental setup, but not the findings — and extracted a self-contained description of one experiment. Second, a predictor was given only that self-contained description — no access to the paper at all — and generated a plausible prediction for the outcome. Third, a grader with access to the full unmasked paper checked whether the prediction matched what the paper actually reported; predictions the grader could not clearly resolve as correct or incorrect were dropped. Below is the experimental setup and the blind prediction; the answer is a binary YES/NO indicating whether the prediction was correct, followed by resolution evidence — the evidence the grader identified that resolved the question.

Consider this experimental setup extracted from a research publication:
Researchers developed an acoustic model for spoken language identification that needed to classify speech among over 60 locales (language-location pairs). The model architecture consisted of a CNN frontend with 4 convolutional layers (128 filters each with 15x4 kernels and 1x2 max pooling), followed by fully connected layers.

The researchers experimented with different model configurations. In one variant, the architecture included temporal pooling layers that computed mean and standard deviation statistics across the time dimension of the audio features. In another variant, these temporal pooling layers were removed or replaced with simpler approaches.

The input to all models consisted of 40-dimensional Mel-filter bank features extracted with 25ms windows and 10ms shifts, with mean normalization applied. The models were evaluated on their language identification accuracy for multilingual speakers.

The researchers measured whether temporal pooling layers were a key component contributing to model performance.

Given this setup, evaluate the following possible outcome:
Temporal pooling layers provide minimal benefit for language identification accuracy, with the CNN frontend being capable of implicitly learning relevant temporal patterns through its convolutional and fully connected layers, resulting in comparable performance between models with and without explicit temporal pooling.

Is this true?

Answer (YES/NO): NO